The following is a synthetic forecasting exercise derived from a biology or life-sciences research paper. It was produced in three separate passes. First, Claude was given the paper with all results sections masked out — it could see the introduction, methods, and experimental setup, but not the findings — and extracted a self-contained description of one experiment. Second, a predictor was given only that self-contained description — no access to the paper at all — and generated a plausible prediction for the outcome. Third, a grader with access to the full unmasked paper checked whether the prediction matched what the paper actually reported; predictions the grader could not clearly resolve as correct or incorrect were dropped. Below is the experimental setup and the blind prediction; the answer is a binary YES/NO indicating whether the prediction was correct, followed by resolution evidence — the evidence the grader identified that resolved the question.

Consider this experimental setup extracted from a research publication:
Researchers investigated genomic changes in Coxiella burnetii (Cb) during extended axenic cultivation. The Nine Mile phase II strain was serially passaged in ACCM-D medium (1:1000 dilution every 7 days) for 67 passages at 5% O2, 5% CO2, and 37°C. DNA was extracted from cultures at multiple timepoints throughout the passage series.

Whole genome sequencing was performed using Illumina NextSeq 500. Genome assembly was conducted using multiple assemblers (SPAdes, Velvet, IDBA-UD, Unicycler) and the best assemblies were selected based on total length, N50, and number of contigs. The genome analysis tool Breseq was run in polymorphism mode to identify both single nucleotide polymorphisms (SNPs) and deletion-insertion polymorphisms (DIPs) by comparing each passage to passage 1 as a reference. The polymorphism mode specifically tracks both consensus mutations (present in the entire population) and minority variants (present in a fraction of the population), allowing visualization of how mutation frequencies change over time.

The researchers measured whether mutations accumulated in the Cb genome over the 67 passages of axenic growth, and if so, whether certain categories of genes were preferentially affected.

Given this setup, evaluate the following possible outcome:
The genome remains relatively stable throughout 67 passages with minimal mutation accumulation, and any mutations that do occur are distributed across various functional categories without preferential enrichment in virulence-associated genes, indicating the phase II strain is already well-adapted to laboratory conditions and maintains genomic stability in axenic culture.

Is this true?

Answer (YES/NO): YES